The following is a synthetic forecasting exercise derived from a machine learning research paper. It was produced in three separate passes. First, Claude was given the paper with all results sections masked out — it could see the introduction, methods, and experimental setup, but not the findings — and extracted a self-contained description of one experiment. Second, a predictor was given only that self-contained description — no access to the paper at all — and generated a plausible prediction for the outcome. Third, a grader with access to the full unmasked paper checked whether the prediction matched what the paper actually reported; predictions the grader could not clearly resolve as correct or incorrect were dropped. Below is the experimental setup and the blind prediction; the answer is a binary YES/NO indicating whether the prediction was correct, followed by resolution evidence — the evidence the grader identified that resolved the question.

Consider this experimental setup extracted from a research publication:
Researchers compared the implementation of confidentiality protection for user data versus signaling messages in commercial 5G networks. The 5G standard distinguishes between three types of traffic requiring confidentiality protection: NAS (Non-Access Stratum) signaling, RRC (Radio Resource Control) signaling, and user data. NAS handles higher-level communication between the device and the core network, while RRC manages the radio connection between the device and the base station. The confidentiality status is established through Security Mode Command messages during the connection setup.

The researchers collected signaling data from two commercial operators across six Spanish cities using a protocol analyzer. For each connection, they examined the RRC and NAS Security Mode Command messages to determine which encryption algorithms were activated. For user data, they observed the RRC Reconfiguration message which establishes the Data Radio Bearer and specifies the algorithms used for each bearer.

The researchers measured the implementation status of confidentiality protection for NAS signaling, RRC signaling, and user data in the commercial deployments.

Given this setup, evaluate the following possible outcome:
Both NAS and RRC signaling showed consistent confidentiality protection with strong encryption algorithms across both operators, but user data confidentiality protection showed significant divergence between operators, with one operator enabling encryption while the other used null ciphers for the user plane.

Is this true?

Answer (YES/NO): NO